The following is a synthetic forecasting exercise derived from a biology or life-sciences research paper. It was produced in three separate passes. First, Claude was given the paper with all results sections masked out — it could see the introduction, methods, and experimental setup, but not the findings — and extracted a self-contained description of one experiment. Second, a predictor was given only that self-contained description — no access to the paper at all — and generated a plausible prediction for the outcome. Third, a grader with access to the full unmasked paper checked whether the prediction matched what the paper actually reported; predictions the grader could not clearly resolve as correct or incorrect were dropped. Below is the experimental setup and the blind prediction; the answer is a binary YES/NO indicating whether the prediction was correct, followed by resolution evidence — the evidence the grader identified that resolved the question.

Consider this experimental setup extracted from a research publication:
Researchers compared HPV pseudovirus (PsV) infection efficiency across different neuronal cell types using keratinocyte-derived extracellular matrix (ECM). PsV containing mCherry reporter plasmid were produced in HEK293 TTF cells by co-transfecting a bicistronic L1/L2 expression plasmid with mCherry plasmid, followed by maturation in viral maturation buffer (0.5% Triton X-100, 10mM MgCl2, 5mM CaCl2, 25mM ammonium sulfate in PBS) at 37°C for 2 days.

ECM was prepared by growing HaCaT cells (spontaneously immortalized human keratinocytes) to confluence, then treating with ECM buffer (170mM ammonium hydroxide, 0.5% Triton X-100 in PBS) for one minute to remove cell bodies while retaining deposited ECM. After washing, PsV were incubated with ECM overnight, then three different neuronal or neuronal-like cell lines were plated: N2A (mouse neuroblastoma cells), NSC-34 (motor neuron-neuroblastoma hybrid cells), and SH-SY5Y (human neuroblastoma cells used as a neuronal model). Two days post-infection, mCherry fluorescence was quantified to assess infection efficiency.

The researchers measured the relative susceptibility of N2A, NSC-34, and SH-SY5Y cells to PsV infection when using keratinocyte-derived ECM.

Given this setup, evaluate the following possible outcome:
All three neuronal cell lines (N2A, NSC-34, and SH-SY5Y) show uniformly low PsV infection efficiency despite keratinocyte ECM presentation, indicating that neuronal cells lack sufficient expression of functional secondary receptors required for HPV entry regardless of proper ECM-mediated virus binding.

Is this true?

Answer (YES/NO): NO